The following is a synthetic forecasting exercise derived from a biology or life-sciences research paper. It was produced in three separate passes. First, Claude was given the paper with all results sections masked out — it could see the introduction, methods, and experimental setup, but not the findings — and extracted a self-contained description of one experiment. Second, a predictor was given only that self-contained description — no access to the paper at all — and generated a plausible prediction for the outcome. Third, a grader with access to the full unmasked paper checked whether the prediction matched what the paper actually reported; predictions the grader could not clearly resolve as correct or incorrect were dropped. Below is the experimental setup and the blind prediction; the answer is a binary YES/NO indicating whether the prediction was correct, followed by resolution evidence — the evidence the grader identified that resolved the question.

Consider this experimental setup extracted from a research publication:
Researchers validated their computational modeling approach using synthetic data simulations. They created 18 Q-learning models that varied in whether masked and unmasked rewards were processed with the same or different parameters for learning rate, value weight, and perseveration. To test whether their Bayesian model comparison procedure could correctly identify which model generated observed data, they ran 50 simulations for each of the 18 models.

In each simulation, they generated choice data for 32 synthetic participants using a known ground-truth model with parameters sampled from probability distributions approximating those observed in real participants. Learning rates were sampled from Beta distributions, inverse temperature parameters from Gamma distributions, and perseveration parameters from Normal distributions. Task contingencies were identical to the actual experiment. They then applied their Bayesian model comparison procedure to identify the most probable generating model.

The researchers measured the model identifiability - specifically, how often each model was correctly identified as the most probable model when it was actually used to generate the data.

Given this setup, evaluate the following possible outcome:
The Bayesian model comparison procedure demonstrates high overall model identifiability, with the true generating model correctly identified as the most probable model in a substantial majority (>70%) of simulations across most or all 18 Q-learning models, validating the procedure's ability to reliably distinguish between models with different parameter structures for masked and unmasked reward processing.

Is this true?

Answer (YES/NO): YES